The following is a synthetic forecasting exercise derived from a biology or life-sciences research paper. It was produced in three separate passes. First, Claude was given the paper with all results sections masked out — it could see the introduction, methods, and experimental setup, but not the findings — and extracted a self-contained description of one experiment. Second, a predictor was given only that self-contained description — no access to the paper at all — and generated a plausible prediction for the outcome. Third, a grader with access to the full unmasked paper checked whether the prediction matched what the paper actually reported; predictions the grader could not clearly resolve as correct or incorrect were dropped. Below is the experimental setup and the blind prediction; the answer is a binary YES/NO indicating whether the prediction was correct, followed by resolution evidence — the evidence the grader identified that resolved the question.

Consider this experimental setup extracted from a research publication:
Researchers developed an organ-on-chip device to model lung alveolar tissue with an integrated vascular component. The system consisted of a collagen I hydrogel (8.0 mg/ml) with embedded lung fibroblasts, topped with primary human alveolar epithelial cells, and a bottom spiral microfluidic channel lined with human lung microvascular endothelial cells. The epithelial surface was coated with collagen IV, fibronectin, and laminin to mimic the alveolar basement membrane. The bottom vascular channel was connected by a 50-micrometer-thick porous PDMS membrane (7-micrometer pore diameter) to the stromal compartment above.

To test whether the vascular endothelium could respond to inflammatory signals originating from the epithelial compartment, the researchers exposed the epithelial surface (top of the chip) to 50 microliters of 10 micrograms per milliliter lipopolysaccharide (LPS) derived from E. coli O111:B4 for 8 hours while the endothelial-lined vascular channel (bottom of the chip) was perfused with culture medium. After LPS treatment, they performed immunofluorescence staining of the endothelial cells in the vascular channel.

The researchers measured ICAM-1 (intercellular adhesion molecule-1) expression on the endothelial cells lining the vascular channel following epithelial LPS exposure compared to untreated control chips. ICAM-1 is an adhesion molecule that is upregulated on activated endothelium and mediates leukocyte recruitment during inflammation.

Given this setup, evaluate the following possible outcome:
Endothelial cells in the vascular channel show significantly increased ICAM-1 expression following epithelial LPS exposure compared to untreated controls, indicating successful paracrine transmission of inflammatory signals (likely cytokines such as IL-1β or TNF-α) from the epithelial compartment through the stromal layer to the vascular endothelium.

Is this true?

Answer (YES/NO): YES